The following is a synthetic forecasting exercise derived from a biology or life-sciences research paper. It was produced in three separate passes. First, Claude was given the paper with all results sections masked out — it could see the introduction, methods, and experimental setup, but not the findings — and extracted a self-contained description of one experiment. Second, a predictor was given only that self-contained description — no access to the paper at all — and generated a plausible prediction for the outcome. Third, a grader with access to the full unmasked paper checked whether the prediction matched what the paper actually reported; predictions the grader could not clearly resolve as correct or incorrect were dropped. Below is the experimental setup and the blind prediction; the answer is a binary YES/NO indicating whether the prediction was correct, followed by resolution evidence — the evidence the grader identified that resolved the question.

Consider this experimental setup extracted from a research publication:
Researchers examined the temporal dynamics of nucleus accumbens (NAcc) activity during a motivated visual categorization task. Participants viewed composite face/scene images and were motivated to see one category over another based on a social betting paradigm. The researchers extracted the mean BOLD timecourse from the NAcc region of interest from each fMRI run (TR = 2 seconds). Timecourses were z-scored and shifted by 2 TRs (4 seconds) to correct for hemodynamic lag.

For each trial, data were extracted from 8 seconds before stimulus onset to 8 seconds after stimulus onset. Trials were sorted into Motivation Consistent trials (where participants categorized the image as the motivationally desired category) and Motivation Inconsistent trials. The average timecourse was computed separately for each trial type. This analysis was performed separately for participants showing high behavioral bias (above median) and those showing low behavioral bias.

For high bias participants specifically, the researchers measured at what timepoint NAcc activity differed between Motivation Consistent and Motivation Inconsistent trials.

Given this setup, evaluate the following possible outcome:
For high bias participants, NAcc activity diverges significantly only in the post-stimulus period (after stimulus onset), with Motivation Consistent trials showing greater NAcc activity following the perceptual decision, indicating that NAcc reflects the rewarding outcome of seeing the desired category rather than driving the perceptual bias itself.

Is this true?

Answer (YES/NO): NO